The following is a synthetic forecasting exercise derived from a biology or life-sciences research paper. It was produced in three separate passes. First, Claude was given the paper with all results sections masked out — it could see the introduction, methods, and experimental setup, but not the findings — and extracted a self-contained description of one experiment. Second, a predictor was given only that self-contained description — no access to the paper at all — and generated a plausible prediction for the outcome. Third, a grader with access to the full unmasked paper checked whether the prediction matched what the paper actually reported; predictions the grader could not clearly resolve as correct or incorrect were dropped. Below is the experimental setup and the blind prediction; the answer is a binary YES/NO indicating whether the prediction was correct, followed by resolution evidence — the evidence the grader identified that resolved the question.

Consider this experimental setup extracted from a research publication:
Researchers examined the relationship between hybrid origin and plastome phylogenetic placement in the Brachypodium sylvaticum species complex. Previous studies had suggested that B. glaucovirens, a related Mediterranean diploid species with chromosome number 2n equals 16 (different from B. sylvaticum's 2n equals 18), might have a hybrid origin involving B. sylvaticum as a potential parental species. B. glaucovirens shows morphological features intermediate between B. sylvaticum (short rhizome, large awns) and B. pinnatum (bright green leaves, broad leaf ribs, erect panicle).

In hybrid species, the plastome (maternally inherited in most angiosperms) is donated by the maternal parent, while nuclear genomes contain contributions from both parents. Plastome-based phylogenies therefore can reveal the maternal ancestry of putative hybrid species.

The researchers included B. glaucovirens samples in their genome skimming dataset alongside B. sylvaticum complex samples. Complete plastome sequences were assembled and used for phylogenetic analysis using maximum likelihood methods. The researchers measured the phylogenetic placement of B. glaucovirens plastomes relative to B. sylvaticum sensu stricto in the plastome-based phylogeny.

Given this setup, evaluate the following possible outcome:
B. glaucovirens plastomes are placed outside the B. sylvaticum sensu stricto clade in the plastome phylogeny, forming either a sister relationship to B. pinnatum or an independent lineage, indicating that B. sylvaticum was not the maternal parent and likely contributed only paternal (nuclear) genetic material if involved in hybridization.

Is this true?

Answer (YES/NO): NO